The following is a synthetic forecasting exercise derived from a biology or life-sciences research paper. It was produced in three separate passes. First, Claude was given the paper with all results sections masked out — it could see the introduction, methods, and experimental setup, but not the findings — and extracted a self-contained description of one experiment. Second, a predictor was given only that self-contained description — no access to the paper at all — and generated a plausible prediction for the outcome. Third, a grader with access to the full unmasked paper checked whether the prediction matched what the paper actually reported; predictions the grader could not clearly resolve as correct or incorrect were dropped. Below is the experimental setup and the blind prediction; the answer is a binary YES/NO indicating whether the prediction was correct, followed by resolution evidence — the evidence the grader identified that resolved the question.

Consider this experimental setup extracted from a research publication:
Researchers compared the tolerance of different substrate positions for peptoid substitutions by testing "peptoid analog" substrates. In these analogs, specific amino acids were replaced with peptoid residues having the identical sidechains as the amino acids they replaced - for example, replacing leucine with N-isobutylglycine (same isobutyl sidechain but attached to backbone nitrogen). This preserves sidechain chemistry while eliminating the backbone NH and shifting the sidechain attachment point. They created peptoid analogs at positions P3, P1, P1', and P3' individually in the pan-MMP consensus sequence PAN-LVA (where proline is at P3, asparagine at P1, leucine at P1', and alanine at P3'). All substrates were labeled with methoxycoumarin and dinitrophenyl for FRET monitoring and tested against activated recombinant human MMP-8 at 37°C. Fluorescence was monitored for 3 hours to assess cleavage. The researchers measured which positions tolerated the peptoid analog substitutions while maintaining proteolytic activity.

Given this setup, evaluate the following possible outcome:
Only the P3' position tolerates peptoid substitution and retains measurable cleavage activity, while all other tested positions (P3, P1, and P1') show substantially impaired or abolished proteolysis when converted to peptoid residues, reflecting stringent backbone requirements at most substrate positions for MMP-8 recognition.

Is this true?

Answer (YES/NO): NO